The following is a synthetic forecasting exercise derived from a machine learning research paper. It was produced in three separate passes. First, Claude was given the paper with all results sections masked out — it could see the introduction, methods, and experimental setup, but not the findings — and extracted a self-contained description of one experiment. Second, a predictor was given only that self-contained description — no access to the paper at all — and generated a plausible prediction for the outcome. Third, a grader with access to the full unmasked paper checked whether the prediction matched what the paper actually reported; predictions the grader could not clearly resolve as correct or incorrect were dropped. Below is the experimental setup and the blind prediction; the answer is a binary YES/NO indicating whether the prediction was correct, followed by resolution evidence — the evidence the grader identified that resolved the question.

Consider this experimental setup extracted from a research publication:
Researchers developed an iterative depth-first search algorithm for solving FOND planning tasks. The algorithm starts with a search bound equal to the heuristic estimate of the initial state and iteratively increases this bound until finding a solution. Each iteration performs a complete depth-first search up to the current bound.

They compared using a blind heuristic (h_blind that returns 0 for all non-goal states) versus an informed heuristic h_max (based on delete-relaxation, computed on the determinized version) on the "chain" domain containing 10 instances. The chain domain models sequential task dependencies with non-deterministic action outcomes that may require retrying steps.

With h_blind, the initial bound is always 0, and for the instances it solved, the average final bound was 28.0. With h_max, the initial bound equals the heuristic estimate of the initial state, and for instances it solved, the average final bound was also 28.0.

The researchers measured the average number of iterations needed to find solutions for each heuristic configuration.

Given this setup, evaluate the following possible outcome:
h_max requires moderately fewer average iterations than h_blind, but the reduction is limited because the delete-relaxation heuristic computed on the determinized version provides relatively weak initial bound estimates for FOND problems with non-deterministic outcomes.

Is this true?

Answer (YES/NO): NO